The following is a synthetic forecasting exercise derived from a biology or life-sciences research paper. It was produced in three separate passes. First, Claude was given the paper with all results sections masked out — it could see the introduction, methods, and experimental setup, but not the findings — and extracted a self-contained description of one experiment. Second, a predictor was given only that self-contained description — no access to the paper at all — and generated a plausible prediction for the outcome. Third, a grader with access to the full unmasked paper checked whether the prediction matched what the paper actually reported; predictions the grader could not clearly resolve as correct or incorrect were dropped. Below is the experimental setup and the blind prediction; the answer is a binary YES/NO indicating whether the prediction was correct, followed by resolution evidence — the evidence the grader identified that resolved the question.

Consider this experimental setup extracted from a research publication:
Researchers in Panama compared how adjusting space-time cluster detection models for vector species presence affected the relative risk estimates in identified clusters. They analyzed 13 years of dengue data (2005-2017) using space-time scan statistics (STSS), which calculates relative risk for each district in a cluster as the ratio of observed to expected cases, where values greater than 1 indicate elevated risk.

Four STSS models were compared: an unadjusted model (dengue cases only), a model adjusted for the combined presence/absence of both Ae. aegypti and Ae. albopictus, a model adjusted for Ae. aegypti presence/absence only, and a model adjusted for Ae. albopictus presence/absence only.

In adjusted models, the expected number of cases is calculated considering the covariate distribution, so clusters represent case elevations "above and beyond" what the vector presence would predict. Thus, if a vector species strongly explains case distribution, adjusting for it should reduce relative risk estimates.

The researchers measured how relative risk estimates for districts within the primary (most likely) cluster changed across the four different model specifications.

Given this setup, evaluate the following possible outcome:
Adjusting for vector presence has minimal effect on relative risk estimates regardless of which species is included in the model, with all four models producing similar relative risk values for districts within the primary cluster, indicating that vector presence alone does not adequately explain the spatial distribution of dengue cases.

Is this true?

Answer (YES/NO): NO